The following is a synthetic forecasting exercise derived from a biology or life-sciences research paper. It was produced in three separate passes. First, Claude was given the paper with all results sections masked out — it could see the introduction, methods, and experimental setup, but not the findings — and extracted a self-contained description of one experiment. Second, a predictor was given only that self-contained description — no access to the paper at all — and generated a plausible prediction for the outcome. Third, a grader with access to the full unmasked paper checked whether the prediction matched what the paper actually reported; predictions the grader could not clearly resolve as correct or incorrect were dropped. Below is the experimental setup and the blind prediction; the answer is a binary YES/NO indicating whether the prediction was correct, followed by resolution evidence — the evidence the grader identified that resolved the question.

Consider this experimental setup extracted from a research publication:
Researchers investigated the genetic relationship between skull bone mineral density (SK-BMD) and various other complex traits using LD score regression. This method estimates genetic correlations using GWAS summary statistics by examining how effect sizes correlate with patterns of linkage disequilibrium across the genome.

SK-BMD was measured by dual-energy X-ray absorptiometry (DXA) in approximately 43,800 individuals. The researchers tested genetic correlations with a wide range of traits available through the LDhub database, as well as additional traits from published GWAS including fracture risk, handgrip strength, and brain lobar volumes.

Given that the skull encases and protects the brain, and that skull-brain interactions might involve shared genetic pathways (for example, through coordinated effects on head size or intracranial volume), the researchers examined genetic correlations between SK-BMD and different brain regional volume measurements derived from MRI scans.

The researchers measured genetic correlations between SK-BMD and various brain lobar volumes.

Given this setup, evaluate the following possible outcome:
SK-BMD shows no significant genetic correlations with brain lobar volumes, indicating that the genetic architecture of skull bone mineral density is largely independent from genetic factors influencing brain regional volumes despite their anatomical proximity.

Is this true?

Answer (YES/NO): YES